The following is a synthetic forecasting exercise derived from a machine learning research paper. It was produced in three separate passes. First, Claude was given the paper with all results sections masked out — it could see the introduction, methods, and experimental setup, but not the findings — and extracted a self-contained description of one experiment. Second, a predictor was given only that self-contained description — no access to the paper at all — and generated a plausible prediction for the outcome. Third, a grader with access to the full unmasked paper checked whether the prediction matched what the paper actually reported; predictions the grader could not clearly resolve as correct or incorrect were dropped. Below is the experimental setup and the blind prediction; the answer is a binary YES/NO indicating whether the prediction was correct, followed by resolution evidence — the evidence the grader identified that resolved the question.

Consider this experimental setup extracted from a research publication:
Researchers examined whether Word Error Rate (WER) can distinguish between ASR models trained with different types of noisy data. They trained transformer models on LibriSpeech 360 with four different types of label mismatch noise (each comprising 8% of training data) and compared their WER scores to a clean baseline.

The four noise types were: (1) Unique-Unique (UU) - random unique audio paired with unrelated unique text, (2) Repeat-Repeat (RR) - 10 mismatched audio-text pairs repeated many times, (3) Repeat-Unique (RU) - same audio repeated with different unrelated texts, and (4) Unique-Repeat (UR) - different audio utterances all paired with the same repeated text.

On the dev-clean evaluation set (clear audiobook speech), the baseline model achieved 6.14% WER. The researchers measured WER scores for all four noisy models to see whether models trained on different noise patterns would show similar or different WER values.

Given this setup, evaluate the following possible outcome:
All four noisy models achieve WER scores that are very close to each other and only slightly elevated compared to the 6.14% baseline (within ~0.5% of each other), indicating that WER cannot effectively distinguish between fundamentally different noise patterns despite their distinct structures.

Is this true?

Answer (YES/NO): NO